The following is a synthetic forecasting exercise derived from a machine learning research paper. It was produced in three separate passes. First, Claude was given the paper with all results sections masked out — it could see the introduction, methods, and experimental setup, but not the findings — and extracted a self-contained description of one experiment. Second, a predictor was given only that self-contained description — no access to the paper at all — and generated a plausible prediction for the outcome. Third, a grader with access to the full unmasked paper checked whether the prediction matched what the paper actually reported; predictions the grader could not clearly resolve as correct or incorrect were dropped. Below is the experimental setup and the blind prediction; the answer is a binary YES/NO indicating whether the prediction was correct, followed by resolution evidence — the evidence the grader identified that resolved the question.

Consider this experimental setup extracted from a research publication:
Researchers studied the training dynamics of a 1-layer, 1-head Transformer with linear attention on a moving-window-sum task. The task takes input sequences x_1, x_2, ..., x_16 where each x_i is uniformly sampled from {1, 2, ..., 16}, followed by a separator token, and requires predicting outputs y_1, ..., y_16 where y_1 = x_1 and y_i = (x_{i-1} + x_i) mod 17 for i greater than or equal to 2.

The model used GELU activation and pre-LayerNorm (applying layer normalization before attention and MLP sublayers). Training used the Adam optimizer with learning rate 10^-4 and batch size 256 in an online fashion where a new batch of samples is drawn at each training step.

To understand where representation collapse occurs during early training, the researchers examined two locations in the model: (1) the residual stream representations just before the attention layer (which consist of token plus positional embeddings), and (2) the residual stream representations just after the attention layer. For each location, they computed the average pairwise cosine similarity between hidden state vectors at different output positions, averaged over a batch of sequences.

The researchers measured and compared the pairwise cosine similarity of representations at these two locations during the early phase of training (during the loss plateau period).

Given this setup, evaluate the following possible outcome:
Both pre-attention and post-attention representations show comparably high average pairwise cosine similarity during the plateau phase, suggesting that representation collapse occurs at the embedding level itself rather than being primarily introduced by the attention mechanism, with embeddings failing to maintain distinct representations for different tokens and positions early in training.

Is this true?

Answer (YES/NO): NO